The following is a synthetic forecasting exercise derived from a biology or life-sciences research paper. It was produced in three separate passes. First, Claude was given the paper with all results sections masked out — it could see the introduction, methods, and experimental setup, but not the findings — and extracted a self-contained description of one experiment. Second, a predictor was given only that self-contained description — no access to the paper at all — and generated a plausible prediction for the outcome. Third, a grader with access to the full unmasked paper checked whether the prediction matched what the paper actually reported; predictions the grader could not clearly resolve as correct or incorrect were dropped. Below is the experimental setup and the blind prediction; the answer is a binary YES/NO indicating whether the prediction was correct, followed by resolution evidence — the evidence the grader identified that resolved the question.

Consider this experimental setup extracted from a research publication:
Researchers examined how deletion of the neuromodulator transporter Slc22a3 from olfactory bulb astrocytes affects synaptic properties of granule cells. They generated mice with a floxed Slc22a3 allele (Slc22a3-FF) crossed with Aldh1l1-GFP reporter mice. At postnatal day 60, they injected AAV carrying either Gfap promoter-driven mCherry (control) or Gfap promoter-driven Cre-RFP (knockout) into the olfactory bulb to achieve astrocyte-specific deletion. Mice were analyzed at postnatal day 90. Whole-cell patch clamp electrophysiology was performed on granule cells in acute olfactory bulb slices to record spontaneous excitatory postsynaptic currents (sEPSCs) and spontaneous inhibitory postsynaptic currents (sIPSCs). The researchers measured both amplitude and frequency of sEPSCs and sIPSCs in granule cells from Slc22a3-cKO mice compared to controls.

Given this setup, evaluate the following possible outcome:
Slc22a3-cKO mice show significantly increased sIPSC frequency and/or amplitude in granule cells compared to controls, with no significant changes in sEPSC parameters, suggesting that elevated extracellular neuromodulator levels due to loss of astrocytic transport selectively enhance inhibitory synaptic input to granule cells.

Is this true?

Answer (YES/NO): NO